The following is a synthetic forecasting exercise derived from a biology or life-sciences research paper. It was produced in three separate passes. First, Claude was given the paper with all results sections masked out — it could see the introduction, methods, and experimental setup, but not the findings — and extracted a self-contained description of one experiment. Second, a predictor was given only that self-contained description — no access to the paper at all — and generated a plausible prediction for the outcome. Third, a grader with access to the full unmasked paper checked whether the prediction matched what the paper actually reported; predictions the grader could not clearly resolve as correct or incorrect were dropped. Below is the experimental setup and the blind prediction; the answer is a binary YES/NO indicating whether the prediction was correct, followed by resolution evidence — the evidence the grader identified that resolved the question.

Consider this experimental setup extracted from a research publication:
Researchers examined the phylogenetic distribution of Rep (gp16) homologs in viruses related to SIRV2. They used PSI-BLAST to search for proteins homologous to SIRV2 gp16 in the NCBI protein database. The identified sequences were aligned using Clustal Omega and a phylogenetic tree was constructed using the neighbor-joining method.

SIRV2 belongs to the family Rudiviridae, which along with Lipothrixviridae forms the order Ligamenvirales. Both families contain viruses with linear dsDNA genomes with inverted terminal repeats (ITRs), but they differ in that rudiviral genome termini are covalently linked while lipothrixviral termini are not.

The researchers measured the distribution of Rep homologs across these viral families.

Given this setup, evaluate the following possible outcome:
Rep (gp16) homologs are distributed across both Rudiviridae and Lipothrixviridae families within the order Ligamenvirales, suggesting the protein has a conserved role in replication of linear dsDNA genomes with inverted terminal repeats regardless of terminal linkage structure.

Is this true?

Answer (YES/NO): NO